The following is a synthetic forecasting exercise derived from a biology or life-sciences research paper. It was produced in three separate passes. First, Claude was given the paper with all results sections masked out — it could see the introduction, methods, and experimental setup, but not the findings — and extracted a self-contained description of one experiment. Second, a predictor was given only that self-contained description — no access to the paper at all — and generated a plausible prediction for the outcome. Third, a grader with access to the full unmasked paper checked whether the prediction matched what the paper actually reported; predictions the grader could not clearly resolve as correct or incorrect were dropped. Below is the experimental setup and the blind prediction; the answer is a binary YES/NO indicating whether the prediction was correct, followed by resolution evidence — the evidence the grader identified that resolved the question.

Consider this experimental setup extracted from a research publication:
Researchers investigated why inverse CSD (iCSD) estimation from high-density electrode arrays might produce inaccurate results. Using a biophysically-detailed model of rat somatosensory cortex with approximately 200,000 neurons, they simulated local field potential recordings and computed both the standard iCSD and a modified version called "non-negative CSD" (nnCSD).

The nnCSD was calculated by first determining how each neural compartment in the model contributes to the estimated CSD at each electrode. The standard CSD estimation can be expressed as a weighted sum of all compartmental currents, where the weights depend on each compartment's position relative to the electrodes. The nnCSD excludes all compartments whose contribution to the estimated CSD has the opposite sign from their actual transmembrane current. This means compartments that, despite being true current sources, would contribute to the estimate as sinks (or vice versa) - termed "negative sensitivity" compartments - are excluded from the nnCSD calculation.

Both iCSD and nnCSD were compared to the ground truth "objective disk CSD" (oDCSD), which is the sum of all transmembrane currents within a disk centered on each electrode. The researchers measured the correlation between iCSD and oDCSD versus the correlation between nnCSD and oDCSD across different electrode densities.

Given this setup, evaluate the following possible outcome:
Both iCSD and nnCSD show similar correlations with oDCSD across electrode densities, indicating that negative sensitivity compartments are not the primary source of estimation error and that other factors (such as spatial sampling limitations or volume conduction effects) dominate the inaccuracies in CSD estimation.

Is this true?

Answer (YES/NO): NO